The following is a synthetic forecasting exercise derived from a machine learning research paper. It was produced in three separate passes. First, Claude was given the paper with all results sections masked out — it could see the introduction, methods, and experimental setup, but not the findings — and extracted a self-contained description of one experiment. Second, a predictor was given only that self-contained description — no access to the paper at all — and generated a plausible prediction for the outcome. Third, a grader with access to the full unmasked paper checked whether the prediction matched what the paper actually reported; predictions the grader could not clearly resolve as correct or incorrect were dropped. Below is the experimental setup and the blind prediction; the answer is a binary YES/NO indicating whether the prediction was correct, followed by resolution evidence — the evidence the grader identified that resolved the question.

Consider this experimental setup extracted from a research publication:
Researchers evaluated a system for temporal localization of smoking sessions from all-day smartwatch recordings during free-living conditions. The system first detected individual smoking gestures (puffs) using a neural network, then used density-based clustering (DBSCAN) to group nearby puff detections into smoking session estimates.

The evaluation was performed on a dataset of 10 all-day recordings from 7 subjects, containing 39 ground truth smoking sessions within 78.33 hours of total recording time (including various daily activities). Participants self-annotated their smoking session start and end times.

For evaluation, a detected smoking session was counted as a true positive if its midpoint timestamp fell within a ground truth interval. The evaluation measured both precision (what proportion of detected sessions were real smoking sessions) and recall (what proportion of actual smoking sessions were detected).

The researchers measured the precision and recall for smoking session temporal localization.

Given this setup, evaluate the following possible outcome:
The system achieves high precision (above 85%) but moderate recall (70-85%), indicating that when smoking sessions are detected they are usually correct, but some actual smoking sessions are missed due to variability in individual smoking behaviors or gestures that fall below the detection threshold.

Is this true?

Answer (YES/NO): NO